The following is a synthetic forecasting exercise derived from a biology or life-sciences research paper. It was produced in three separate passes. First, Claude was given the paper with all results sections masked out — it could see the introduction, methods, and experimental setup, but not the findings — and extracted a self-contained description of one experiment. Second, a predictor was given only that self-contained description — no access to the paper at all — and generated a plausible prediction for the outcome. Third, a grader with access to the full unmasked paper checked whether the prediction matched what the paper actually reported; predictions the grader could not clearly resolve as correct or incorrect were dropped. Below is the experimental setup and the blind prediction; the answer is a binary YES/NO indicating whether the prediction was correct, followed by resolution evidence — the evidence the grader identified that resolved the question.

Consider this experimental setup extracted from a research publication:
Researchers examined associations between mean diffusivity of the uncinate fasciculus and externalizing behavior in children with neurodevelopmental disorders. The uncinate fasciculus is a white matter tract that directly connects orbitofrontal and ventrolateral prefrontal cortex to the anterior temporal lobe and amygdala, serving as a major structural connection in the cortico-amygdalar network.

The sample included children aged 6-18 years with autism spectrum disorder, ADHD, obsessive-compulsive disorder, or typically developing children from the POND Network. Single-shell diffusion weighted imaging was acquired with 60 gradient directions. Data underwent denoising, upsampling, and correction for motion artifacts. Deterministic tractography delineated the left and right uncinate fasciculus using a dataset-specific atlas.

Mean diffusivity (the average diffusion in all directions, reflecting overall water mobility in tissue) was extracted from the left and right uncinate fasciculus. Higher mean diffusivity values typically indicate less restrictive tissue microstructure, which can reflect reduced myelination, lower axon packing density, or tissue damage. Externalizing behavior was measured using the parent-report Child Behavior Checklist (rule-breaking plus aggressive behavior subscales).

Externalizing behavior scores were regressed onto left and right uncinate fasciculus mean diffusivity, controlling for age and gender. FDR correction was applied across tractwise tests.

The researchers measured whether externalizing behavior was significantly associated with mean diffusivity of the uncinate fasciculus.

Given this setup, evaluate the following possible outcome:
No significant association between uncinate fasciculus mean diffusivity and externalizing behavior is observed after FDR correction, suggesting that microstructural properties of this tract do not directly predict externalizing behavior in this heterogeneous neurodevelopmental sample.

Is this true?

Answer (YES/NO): YES